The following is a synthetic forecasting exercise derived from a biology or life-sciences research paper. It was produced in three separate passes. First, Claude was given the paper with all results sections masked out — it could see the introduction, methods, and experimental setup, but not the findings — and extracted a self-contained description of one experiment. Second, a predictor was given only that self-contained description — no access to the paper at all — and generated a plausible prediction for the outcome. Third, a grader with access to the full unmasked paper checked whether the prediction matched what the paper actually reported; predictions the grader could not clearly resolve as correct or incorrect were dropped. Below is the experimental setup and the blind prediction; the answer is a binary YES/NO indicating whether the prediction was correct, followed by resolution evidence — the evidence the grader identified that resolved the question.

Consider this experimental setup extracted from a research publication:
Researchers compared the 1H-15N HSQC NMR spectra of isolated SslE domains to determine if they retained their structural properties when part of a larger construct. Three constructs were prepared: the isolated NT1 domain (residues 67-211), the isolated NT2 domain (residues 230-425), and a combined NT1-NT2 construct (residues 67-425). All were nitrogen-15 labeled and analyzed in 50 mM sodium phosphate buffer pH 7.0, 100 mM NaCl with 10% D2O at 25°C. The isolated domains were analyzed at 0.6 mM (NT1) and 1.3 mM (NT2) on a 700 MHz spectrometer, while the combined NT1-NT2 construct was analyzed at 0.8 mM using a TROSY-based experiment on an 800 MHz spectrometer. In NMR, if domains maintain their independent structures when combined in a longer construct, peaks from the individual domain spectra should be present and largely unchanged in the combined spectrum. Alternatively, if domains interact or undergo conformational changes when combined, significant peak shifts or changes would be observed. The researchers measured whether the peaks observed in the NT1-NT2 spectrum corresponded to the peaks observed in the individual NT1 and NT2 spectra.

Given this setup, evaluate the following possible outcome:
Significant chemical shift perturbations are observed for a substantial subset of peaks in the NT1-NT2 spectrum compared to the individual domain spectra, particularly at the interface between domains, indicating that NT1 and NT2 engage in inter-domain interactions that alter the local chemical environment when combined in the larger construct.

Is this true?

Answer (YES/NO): NO